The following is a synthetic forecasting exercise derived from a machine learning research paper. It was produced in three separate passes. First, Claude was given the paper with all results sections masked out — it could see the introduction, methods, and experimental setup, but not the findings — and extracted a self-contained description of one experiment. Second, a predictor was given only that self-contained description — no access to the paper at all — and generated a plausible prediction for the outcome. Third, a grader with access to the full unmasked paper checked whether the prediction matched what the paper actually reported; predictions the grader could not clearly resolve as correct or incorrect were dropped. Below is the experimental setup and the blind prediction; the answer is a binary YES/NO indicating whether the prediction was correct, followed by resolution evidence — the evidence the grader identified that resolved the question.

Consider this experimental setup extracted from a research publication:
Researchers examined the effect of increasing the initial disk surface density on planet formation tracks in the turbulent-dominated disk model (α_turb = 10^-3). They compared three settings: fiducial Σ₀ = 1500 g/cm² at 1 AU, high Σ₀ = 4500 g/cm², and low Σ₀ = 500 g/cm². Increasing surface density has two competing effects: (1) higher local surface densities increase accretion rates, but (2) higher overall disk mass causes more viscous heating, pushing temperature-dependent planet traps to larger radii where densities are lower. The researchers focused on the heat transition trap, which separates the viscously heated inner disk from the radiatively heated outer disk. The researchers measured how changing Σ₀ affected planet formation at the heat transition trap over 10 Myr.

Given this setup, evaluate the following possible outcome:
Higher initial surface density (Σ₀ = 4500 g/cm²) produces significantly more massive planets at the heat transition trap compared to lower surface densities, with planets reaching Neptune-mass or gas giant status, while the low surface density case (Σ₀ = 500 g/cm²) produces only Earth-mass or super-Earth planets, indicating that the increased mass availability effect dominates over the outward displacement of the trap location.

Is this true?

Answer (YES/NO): NO